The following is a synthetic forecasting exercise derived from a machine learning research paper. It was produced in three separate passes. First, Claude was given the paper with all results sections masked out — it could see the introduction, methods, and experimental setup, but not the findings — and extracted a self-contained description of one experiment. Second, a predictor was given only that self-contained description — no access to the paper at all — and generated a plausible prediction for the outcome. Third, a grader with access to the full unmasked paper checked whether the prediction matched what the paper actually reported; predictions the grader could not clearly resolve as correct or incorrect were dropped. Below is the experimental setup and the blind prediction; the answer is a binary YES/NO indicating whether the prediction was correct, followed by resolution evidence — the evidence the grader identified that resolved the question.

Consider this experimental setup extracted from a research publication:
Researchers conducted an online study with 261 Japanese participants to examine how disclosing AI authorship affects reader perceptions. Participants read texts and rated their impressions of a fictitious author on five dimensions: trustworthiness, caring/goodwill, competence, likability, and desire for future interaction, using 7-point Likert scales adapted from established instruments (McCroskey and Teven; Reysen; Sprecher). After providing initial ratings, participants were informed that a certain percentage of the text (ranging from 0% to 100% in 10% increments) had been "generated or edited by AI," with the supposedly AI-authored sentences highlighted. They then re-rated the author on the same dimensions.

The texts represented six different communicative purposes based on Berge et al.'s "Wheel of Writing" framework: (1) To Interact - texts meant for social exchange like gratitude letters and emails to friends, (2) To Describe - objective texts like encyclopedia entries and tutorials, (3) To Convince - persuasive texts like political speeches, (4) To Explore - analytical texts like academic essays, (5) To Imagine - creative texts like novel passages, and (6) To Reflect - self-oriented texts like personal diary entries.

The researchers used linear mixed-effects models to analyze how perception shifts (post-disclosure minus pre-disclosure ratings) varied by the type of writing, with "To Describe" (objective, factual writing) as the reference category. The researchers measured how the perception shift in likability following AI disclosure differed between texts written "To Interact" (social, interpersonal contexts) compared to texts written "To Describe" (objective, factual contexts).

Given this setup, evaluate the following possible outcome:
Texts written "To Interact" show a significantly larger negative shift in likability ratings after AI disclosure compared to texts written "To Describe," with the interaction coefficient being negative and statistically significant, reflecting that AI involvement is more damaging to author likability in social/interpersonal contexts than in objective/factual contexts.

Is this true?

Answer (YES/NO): NO